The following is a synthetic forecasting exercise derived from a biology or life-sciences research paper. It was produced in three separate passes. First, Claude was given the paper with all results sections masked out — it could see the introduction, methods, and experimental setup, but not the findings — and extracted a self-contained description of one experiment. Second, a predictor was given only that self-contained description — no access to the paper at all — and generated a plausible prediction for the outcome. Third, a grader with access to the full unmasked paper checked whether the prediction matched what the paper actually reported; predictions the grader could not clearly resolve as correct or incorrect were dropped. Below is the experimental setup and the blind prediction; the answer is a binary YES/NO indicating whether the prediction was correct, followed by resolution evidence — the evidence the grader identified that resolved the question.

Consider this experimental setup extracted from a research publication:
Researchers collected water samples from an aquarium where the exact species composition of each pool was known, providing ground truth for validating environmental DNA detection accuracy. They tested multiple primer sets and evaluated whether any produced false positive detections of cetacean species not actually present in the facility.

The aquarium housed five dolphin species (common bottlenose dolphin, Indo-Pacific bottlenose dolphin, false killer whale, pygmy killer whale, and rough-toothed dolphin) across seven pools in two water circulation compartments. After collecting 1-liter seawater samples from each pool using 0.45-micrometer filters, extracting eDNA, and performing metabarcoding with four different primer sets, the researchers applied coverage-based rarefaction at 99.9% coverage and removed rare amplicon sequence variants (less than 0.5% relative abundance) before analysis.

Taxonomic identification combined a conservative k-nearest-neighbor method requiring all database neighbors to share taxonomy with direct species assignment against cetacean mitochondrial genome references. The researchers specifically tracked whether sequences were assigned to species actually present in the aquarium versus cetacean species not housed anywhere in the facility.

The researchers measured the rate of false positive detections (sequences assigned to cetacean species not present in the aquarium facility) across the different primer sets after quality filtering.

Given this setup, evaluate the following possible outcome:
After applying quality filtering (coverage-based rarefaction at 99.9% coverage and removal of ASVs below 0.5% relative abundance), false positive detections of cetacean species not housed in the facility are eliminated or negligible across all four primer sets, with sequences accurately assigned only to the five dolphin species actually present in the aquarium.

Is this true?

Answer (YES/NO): NO